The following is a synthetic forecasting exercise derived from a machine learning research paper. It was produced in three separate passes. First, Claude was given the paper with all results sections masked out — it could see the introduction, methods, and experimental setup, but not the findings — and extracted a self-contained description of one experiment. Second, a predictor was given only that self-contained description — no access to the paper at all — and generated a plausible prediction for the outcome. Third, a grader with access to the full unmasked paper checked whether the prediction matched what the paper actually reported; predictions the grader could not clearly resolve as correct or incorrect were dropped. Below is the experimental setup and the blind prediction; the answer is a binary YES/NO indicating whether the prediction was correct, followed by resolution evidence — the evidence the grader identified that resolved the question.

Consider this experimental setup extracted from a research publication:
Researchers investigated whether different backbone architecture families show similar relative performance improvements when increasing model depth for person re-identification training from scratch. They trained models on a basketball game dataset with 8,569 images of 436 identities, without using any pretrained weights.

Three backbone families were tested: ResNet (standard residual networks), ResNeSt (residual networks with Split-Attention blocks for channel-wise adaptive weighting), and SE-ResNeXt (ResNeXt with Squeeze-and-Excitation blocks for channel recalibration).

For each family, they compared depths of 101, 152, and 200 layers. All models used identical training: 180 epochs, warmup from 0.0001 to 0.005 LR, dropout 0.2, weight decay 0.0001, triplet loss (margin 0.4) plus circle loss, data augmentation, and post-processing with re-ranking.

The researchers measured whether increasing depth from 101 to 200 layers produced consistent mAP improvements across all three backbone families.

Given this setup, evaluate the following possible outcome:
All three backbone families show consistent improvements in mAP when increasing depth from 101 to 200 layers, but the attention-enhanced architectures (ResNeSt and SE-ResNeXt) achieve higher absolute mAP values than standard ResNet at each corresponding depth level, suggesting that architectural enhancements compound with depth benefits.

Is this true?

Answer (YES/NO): NO